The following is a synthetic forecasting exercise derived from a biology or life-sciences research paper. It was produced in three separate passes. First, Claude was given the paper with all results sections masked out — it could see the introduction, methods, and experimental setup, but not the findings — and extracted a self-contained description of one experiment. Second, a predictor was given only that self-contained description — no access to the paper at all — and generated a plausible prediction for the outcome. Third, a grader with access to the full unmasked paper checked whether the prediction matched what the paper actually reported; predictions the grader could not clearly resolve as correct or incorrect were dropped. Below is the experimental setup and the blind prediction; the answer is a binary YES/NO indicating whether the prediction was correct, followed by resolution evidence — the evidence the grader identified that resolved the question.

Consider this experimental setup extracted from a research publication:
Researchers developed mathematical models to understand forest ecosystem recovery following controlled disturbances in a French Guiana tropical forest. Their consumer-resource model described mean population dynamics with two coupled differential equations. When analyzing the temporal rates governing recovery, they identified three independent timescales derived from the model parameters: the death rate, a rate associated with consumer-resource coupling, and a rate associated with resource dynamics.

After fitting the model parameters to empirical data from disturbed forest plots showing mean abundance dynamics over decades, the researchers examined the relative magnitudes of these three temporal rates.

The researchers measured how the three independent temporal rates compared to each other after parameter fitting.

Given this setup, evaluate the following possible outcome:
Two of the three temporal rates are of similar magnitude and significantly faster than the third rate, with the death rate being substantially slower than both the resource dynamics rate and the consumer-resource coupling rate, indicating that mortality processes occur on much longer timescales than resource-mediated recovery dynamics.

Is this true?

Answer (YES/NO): NO